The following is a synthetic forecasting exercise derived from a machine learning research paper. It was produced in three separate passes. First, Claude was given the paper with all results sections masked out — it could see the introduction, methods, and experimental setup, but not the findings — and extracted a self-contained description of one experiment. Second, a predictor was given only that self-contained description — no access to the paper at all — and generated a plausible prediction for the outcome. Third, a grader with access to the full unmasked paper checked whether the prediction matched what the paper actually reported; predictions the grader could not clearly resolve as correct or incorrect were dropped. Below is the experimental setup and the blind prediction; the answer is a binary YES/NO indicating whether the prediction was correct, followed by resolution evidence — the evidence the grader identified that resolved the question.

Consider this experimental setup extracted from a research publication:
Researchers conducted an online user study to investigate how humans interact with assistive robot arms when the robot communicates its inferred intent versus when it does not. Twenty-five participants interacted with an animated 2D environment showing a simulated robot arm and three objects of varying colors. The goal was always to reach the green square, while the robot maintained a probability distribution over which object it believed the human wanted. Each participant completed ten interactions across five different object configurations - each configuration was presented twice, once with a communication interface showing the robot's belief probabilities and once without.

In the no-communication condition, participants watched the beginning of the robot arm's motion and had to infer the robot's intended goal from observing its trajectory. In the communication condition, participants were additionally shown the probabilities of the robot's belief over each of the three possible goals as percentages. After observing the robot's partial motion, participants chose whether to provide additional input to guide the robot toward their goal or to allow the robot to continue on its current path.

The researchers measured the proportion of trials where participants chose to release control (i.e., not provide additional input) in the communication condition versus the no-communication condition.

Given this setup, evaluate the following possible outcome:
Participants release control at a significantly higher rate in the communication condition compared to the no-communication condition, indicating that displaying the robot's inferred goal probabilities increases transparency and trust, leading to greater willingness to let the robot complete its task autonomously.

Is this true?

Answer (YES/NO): YES